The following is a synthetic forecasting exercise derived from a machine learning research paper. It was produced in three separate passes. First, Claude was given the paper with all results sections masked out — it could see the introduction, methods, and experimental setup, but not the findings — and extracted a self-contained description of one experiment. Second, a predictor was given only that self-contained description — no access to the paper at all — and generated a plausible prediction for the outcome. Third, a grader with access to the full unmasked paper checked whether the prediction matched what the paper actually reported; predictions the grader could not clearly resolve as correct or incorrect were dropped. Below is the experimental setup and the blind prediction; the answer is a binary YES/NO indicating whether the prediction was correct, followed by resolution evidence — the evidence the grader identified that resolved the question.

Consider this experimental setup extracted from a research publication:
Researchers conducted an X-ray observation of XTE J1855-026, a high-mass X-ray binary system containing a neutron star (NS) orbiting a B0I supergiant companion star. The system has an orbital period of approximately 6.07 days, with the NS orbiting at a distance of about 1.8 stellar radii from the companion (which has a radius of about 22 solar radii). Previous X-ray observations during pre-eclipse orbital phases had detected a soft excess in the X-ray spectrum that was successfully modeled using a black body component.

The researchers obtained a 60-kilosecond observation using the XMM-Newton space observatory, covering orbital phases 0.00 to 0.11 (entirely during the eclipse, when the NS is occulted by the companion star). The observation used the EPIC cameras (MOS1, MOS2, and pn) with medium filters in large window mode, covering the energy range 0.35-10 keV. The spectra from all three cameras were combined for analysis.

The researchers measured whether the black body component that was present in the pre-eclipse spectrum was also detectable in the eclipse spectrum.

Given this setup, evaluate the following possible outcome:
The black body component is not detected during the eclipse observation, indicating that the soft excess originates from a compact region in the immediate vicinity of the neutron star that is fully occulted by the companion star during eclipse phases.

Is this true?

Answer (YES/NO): YES